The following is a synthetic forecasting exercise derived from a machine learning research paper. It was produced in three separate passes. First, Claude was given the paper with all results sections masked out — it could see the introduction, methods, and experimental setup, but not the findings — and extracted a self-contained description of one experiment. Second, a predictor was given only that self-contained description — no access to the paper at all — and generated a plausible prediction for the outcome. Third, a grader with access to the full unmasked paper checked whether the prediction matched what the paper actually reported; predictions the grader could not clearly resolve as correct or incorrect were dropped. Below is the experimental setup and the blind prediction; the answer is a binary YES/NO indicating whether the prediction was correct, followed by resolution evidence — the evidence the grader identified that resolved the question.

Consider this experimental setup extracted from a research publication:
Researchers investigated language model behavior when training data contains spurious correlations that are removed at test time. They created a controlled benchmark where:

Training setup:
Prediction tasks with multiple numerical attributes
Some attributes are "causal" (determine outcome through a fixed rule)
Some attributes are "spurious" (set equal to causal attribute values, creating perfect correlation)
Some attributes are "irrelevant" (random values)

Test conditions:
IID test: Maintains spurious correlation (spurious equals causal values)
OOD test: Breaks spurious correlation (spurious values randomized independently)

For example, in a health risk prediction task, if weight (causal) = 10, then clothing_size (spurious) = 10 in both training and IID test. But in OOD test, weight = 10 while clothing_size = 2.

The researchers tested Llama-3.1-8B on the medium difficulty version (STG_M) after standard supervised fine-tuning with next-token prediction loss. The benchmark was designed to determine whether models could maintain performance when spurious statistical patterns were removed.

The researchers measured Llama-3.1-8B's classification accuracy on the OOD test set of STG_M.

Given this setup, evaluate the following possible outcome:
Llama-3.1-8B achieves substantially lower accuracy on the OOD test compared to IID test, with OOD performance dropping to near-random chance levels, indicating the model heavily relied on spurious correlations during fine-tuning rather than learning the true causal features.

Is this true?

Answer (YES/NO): NO